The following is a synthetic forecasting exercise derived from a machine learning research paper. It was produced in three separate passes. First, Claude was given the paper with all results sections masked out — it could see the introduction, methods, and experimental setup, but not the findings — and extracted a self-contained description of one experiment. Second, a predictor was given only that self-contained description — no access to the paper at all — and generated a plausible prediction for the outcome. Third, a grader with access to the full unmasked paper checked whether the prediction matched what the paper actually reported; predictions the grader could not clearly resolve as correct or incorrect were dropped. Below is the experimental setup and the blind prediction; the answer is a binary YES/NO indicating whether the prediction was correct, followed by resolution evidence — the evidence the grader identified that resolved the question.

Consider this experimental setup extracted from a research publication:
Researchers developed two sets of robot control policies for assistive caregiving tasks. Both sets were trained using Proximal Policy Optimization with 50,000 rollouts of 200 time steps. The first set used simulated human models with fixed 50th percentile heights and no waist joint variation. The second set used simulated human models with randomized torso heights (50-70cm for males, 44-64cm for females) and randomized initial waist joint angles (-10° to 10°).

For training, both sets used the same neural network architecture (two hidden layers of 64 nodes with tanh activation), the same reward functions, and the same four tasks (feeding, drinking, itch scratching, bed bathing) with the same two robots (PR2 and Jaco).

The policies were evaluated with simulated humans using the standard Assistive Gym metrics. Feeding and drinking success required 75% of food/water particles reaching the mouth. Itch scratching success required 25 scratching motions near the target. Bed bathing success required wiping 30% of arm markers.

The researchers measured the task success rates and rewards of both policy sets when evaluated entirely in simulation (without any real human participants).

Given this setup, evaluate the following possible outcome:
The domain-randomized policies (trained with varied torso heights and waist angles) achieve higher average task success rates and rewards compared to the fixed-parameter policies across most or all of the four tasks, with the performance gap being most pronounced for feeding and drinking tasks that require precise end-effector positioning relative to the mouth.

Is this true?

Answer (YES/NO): NO